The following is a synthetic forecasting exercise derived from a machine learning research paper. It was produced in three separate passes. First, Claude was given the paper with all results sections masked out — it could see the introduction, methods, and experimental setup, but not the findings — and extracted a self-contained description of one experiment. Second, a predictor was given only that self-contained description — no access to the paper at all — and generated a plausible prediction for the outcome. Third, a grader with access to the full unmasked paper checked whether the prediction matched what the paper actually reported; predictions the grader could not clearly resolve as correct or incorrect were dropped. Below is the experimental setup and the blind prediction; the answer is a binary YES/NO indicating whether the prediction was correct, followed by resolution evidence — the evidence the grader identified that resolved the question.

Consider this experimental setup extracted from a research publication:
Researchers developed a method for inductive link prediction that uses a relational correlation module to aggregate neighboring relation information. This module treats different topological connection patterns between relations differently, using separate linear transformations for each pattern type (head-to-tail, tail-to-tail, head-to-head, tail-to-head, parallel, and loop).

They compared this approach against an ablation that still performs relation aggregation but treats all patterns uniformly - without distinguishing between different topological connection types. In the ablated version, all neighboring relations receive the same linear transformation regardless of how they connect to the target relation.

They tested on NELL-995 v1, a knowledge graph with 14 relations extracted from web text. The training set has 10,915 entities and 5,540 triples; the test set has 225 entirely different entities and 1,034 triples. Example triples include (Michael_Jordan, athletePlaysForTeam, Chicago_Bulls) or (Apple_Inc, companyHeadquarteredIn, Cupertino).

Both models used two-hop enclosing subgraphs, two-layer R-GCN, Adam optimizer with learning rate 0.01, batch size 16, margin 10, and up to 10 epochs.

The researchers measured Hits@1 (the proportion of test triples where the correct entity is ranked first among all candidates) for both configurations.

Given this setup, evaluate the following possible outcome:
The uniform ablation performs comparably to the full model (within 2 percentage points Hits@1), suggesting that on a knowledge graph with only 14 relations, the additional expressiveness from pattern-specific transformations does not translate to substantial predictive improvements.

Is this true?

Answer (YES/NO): NO